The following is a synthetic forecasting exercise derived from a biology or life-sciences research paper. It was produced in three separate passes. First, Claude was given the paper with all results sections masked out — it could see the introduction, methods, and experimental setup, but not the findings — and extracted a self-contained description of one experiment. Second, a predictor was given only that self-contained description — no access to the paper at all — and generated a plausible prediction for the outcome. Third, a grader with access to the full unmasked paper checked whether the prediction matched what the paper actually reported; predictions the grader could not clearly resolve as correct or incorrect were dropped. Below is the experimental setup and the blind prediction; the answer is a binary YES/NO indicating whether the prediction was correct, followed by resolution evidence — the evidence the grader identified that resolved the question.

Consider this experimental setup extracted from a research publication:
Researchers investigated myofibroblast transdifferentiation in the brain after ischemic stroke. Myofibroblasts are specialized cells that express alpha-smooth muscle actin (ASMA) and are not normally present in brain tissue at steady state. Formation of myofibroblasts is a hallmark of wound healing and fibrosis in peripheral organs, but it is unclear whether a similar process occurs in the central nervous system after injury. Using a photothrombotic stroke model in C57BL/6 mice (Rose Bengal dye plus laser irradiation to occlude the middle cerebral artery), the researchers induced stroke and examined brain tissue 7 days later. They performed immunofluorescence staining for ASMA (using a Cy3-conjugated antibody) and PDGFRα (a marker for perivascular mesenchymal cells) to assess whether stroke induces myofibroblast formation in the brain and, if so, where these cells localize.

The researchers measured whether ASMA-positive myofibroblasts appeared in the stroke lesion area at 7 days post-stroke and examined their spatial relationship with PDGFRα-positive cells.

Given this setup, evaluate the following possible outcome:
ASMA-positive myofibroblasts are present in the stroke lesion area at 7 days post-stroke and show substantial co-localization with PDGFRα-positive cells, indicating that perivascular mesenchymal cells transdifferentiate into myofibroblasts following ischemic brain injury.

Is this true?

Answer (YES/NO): YES